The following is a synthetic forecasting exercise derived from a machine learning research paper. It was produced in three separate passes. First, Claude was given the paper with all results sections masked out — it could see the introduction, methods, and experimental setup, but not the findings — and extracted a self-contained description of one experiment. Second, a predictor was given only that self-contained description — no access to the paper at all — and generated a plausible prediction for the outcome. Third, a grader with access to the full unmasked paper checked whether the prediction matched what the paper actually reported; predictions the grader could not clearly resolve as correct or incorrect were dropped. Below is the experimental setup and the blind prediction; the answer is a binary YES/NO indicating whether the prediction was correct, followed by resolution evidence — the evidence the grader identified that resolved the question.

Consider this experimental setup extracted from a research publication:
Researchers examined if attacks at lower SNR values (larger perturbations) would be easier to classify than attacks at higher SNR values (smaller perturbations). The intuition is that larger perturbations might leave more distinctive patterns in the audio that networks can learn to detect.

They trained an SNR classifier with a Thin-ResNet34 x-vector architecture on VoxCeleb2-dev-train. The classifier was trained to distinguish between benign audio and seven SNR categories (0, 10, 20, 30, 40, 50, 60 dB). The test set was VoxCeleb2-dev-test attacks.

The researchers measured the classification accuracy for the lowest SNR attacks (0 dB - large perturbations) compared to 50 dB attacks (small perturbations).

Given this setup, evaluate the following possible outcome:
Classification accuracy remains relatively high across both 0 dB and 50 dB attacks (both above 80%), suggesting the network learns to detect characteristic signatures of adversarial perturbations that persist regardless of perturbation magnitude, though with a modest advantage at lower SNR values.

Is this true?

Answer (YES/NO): YES